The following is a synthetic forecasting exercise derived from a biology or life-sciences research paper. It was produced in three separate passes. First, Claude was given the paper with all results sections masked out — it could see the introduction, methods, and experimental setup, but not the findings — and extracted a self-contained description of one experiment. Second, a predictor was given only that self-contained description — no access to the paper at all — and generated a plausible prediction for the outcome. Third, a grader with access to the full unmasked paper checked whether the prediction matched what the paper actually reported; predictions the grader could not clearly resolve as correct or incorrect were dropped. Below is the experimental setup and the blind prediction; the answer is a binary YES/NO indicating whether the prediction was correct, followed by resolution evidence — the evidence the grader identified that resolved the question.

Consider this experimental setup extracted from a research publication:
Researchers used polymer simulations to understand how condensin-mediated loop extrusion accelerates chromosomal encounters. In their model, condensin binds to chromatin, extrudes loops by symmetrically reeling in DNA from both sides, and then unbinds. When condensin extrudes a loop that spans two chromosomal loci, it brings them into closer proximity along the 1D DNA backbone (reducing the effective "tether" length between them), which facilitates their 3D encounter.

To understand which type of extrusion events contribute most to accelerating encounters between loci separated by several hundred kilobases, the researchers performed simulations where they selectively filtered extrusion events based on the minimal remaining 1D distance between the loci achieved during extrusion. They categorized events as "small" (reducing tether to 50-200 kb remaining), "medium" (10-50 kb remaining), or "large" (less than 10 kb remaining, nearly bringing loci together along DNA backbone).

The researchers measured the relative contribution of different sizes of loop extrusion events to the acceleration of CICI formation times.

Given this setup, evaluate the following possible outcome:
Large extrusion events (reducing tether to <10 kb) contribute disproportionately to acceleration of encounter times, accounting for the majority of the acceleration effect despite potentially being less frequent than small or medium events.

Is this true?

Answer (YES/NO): YES